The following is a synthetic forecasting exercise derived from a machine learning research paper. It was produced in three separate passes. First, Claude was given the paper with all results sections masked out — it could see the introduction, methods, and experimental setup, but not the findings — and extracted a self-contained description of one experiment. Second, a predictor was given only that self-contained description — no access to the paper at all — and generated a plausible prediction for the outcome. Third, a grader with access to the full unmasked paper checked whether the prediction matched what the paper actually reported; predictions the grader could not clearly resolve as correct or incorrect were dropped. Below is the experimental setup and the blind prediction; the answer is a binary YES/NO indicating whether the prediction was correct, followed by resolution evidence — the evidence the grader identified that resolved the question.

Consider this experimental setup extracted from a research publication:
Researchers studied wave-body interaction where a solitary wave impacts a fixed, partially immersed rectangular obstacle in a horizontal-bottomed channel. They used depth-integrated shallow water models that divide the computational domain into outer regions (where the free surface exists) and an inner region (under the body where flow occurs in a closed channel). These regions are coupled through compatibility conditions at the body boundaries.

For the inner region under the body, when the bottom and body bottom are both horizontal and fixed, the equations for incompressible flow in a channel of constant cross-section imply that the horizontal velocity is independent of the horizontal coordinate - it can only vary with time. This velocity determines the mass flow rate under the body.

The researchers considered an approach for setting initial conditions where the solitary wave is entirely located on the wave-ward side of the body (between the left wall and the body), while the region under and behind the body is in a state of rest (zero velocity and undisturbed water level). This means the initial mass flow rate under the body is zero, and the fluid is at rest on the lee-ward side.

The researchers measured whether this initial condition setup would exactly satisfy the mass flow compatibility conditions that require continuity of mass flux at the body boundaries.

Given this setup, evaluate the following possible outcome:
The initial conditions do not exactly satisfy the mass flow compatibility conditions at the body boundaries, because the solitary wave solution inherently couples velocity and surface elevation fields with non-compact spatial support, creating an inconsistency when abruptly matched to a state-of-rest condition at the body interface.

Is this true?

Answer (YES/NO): YES